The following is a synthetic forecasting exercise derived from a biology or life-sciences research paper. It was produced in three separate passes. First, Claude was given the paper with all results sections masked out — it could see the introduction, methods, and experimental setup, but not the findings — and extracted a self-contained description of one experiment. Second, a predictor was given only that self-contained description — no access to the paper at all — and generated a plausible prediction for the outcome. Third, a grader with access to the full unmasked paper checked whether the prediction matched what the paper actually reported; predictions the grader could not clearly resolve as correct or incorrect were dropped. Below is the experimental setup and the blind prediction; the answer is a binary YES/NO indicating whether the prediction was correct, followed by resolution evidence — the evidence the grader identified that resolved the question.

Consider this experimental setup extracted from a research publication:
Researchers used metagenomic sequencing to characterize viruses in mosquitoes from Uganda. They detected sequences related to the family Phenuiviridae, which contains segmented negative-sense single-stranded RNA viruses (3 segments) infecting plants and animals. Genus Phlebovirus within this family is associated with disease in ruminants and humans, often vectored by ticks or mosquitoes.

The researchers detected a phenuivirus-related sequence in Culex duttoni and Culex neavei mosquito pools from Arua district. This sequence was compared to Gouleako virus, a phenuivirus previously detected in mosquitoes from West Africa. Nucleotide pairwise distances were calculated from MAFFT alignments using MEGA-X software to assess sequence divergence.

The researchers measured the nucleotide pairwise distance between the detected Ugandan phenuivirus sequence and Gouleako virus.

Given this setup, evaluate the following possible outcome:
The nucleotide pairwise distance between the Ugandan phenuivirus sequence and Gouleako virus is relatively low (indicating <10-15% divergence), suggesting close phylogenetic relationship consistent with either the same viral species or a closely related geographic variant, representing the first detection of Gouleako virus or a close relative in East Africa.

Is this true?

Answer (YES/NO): NO